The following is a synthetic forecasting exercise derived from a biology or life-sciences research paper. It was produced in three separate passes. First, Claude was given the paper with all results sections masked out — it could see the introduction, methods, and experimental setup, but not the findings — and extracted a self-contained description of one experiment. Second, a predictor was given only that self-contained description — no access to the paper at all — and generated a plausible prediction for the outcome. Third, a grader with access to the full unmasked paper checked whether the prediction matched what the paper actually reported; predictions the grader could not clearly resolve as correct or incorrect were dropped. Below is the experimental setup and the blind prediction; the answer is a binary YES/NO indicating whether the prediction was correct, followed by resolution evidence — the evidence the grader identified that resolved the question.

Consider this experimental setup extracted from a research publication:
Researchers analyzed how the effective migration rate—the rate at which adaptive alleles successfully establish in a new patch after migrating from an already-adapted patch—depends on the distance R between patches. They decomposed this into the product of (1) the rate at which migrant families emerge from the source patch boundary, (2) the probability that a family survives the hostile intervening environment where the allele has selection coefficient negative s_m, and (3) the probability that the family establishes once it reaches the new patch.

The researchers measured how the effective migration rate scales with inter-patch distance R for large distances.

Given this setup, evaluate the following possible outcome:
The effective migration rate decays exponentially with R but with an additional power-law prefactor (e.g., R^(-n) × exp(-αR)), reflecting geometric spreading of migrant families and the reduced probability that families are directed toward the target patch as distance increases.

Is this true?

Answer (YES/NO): NO